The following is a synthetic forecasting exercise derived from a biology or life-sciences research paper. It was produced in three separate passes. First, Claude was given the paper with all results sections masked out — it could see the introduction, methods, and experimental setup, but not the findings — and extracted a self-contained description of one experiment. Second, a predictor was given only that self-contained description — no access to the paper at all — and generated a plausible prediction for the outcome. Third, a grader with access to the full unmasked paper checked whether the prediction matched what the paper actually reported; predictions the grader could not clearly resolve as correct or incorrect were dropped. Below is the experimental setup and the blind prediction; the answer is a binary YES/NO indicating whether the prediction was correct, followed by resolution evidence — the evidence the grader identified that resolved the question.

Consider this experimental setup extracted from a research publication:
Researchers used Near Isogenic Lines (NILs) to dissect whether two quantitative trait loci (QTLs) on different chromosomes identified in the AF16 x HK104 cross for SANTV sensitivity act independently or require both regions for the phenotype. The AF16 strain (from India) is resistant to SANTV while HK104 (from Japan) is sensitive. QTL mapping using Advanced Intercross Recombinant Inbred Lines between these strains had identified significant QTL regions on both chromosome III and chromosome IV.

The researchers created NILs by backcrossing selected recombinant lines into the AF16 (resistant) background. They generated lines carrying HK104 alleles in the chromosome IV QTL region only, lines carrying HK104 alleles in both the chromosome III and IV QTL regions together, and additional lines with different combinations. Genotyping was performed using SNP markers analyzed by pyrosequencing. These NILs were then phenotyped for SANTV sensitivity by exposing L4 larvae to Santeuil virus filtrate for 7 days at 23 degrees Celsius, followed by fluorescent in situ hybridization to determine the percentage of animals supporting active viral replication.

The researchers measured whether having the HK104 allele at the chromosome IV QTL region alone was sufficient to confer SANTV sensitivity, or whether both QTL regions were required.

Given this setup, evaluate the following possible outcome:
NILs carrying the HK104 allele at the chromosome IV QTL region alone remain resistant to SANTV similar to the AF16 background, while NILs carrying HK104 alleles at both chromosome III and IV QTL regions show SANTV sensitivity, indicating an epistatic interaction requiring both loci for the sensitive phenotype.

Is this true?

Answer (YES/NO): NO